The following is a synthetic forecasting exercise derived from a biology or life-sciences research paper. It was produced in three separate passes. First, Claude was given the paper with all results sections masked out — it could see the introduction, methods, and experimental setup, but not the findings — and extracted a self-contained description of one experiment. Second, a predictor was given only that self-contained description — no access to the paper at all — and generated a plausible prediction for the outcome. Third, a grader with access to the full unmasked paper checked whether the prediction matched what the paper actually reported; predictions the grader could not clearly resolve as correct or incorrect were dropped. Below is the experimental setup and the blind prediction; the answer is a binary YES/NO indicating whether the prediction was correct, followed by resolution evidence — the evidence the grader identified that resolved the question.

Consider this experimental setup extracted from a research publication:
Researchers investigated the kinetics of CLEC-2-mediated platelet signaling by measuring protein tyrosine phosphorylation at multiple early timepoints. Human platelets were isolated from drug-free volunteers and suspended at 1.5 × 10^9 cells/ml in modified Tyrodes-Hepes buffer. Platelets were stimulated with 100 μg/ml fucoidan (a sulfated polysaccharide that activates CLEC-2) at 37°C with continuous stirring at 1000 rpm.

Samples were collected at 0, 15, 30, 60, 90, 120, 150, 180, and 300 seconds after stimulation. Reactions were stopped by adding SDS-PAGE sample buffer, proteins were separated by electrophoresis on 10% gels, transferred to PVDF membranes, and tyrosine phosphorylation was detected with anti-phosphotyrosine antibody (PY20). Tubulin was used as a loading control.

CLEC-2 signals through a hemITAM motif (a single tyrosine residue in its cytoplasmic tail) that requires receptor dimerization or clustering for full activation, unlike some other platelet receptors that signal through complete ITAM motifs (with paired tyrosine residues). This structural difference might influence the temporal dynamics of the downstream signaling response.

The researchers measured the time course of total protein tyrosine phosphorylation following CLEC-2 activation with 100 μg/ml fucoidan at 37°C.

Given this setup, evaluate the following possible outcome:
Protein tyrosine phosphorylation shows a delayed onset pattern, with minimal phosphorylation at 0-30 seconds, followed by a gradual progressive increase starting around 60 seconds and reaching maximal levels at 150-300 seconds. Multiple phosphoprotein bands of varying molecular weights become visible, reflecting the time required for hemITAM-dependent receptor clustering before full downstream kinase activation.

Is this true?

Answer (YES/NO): NO